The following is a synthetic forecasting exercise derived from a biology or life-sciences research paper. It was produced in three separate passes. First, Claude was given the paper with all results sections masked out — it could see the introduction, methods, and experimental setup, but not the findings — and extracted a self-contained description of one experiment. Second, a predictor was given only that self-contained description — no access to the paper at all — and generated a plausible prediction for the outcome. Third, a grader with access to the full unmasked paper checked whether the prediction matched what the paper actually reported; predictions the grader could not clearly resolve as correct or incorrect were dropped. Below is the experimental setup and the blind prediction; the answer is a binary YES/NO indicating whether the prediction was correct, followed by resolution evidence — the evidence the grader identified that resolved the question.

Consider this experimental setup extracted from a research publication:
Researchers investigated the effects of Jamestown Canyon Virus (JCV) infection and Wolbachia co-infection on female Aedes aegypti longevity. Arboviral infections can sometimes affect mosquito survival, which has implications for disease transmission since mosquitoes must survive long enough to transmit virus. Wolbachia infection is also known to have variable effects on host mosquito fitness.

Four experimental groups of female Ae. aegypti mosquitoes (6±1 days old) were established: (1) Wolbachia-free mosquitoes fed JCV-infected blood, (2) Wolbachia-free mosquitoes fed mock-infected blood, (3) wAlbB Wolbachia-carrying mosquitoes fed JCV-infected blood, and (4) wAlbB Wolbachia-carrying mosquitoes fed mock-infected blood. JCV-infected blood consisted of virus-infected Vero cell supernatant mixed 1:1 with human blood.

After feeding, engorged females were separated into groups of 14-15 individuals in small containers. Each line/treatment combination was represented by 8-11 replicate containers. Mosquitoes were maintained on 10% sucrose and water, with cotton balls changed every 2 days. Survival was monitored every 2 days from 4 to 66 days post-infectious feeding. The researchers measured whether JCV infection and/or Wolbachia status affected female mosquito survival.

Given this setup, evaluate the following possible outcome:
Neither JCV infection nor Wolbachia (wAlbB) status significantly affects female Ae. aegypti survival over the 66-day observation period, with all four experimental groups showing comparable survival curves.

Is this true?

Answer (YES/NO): NO